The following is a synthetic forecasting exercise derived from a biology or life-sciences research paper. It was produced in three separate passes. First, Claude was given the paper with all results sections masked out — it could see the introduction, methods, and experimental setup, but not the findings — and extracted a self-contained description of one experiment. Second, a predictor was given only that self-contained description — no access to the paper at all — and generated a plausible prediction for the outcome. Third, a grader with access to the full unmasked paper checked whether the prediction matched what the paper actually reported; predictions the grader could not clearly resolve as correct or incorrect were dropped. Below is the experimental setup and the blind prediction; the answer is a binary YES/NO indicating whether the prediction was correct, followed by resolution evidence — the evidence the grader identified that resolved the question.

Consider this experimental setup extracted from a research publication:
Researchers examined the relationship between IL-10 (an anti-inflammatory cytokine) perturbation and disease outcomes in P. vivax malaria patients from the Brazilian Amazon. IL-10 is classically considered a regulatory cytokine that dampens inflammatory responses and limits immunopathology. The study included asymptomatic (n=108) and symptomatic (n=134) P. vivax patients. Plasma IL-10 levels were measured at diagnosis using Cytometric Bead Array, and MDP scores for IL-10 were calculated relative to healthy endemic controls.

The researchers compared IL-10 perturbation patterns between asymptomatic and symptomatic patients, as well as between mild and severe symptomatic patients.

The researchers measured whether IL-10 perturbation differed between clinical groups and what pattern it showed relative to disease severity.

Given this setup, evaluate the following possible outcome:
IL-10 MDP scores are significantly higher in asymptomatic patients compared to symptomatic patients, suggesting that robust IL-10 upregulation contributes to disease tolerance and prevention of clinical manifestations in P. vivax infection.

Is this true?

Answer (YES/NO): YES